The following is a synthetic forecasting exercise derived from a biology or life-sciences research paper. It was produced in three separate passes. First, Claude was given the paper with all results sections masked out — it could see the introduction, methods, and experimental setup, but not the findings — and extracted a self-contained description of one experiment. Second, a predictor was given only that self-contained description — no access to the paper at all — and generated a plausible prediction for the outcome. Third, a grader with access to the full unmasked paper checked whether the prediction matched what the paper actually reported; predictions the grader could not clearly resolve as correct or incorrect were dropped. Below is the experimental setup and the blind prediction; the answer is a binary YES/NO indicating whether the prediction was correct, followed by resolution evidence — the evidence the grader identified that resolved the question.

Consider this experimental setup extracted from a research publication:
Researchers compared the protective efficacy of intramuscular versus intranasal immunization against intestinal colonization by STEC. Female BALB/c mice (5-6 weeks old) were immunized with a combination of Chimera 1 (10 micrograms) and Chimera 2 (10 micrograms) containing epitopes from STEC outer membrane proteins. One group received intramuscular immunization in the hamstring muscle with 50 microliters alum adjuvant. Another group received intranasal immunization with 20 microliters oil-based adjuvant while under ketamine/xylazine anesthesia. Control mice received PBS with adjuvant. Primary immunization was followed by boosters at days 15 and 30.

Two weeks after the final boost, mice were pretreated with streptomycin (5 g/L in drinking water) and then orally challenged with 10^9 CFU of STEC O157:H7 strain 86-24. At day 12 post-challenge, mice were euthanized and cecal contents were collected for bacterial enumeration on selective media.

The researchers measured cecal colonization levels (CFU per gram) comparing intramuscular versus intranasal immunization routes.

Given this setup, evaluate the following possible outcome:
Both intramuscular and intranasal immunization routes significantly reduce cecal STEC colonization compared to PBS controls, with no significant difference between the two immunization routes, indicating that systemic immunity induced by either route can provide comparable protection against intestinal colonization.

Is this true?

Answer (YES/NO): NO